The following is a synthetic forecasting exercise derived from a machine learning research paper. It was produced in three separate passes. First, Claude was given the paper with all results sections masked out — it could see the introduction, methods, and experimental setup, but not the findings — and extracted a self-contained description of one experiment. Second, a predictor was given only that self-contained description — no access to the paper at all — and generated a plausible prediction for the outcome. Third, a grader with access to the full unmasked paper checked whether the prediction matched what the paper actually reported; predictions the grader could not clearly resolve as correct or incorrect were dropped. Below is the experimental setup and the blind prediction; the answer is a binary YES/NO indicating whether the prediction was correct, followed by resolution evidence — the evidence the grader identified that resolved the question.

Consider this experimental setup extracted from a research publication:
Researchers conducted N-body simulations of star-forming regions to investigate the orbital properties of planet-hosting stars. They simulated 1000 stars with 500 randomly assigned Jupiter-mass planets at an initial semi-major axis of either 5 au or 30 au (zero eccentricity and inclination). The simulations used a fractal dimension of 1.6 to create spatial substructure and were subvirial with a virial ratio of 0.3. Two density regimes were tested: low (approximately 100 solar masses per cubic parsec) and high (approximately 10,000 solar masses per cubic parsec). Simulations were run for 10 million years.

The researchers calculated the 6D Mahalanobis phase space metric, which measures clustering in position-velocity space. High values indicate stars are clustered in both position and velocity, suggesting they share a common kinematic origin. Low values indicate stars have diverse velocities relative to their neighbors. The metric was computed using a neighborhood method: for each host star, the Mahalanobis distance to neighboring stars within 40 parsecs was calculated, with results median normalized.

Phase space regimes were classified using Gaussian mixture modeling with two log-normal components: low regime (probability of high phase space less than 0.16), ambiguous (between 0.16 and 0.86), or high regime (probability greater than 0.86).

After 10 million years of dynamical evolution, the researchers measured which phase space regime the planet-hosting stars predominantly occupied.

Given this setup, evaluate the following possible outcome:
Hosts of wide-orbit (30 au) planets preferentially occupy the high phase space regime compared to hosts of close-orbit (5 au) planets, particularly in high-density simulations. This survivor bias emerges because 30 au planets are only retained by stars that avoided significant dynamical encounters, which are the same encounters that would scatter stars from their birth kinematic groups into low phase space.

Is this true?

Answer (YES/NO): NO